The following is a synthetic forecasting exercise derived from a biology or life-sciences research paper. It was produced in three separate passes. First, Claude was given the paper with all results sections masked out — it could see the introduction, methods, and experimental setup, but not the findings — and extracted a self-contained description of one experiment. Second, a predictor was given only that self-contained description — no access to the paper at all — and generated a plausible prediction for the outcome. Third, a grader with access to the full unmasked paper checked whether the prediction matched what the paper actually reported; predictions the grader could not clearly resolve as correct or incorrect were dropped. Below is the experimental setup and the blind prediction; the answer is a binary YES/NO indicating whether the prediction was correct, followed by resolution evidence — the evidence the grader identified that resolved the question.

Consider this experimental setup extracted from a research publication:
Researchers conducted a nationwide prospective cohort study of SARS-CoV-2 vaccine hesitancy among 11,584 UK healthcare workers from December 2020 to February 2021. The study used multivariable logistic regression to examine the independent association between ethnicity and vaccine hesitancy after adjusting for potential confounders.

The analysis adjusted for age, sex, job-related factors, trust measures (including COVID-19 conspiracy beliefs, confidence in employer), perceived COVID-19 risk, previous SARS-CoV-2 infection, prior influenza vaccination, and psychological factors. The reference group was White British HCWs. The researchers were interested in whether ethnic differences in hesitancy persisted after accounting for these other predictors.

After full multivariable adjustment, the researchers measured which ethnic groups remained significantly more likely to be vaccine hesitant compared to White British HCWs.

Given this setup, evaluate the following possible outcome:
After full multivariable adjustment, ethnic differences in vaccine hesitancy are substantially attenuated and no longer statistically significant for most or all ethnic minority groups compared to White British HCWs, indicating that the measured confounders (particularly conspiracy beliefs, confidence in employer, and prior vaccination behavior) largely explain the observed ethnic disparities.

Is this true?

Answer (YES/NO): NO